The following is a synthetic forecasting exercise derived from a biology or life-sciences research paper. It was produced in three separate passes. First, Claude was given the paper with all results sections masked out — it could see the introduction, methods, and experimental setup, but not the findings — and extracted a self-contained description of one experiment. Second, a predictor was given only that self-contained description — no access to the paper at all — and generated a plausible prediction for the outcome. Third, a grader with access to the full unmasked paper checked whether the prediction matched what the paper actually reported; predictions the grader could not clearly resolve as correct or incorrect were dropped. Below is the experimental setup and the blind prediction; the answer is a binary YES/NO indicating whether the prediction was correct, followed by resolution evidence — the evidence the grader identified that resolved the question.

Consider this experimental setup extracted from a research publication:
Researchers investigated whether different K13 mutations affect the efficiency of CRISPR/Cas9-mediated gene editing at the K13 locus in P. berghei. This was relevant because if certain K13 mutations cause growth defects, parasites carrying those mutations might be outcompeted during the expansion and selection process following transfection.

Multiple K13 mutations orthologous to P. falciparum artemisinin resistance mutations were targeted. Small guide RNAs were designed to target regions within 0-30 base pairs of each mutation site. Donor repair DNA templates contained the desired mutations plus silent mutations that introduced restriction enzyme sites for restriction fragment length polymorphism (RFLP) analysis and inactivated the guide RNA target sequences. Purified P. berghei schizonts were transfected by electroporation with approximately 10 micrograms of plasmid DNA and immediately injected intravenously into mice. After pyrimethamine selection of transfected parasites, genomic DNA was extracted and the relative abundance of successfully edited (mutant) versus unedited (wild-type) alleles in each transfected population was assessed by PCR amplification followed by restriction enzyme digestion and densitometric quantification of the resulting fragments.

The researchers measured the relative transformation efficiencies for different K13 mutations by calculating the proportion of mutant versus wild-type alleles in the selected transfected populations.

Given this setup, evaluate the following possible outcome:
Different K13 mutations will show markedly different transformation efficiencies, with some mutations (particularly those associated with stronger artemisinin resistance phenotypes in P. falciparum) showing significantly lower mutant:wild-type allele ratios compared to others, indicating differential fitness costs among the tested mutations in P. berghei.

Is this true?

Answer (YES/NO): YES